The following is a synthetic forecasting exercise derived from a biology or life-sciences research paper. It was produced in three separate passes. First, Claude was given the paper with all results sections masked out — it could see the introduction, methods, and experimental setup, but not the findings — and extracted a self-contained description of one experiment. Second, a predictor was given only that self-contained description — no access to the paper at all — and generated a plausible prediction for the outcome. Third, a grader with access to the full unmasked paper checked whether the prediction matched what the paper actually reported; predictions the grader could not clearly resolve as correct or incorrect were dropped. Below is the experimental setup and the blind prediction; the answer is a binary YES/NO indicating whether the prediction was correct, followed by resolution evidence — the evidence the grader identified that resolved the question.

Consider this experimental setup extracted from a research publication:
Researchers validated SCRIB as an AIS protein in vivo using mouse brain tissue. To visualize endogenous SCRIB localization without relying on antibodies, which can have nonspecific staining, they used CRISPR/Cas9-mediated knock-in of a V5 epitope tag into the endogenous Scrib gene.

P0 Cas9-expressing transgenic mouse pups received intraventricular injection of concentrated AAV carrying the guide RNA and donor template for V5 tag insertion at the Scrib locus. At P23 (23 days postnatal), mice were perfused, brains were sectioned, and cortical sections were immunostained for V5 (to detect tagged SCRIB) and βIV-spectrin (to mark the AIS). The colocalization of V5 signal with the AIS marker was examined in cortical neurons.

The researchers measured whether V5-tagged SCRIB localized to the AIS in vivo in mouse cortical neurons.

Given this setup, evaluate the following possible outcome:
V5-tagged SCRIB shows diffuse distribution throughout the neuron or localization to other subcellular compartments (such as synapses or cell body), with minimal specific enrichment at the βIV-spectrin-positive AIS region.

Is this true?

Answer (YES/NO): NO